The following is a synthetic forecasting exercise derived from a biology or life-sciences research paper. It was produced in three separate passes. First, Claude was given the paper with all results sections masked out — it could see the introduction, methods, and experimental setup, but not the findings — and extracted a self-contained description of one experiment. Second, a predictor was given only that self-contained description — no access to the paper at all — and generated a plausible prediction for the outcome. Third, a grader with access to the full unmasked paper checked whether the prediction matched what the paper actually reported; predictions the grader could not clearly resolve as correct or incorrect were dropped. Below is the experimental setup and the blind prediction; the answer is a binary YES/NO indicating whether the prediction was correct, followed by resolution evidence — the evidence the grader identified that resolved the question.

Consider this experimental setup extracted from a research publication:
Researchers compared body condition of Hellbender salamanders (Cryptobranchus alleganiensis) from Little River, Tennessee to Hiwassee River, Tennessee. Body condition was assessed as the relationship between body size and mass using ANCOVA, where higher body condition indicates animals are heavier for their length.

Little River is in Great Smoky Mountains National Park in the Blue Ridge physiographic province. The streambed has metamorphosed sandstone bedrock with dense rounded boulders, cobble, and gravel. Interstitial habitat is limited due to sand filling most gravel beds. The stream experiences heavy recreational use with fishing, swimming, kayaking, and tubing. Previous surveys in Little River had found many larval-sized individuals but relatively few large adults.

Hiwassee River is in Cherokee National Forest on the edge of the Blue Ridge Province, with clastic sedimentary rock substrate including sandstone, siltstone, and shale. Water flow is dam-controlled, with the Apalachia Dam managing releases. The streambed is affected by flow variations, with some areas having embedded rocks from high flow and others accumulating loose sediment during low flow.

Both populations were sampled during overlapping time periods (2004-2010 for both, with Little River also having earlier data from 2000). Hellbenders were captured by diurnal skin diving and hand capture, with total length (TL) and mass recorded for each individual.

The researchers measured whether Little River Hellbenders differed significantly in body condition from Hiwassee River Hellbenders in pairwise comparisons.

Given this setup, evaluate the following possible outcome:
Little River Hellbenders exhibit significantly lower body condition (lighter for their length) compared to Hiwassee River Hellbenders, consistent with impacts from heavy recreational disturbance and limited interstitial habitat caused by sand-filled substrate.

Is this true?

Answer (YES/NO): NO